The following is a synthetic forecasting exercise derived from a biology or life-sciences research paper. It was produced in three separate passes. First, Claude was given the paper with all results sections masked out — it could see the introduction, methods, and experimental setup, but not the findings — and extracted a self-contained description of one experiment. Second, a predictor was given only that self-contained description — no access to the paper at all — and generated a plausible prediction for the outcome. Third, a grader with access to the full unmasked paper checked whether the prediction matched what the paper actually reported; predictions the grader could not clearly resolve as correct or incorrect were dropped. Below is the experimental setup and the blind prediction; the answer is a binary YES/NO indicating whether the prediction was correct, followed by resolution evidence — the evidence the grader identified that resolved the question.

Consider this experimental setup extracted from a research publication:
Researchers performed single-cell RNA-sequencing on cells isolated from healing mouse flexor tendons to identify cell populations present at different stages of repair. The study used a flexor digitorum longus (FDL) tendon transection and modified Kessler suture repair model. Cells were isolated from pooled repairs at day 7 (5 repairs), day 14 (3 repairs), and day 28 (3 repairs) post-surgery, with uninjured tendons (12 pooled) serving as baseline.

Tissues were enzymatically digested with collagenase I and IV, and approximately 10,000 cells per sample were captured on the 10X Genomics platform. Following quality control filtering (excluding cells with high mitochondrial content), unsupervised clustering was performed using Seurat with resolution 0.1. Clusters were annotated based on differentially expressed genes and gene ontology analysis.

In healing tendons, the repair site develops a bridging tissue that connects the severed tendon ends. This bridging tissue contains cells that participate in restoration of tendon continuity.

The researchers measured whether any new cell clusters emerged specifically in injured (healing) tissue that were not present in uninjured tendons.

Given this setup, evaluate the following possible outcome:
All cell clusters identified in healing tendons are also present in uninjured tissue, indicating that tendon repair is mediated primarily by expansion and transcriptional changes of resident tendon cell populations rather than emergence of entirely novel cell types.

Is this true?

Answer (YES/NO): NO